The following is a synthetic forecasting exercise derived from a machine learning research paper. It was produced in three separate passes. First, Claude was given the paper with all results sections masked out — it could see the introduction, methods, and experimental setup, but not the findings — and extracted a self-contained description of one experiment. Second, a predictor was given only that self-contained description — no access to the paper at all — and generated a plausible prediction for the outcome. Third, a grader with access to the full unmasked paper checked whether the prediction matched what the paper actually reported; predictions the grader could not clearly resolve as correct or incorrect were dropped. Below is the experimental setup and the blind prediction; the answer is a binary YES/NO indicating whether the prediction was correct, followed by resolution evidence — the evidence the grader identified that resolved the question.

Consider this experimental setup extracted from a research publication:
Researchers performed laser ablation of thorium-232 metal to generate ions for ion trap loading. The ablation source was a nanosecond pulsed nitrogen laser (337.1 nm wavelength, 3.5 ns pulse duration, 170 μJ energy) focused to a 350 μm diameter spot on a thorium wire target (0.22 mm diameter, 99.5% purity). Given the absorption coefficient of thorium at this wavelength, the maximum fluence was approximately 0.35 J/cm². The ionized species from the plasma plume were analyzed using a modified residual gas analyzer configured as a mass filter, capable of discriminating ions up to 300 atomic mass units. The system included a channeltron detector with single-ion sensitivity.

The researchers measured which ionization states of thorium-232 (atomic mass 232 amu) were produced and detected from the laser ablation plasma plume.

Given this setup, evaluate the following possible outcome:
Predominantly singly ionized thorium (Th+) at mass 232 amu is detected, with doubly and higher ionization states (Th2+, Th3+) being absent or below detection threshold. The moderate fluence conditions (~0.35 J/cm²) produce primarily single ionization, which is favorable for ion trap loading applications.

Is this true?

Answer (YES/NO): NO